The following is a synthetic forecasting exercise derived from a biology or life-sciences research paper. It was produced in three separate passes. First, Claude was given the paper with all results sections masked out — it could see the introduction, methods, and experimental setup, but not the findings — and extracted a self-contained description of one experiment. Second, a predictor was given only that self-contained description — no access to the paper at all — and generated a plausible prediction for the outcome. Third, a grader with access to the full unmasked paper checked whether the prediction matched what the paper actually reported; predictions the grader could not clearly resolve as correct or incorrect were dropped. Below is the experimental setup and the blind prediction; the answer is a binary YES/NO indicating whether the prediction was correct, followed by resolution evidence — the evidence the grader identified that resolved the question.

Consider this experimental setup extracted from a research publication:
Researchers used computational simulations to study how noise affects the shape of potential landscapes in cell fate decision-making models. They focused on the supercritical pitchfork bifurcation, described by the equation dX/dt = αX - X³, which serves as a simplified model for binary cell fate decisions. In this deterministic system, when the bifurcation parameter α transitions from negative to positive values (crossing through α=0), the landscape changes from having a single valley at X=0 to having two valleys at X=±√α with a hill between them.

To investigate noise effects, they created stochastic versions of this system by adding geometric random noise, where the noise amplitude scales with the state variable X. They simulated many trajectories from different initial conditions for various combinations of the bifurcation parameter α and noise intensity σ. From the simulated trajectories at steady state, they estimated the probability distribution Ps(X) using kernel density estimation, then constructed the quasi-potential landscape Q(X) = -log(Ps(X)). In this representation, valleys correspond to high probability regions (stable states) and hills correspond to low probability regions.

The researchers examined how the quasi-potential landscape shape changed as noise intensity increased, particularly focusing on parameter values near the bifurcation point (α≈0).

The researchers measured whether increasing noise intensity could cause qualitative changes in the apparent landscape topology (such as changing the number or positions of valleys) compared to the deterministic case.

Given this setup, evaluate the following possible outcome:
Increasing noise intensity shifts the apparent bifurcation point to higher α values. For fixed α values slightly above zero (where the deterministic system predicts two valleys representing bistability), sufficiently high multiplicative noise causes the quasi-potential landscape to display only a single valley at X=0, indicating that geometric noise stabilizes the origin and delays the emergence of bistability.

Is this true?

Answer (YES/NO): YES